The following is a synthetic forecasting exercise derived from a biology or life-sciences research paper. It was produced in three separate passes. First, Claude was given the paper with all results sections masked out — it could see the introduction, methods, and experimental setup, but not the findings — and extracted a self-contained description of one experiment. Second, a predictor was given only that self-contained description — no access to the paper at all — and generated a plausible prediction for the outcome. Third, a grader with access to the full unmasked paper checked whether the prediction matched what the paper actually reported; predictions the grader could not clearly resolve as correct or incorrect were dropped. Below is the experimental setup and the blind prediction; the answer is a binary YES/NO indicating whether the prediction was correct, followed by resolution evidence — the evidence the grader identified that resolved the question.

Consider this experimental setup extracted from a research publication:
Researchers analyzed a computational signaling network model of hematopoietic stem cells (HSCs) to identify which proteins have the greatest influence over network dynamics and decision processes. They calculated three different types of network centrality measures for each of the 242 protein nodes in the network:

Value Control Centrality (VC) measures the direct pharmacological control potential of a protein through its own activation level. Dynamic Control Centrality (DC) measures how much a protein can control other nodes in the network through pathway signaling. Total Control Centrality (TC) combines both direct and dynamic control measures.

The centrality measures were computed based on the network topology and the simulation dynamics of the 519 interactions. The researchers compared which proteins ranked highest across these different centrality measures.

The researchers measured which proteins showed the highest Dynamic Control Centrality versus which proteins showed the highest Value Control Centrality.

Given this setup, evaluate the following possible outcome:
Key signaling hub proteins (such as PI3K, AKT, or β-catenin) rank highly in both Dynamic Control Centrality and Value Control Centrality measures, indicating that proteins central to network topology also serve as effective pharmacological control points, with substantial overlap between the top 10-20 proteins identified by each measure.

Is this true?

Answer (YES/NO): NO